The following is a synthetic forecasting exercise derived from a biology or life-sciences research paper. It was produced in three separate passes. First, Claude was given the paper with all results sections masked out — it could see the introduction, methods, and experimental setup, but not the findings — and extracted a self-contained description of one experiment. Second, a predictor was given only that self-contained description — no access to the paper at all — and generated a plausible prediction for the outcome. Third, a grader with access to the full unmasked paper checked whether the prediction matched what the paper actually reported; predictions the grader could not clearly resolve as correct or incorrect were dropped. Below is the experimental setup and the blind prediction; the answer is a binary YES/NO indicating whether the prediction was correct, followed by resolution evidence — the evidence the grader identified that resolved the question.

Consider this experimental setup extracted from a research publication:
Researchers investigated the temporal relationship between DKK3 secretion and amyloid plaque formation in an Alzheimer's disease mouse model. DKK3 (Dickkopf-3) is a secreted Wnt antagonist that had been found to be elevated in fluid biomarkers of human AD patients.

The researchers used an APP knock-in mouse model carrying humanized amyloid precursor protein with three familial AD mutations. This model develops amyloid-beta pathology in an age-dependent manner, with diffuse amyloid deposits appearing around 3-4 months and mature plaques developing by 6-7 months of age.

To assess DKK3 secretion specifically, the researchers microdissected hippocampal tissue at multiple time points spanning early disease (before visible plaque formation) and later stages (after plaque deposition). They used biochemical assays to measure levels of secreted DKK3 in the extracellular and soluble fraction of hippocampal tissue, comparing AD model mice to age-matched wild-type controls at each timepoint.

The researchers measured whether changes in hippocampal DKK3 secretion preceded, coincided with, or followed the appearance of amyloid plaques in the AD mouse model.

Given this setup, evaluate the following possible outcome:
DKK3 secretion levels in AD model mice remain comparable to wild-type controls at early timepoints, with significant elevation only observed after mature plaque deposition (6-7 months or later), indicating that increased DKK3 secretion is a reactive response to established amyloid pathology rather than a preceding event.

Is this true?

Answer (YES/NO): NO